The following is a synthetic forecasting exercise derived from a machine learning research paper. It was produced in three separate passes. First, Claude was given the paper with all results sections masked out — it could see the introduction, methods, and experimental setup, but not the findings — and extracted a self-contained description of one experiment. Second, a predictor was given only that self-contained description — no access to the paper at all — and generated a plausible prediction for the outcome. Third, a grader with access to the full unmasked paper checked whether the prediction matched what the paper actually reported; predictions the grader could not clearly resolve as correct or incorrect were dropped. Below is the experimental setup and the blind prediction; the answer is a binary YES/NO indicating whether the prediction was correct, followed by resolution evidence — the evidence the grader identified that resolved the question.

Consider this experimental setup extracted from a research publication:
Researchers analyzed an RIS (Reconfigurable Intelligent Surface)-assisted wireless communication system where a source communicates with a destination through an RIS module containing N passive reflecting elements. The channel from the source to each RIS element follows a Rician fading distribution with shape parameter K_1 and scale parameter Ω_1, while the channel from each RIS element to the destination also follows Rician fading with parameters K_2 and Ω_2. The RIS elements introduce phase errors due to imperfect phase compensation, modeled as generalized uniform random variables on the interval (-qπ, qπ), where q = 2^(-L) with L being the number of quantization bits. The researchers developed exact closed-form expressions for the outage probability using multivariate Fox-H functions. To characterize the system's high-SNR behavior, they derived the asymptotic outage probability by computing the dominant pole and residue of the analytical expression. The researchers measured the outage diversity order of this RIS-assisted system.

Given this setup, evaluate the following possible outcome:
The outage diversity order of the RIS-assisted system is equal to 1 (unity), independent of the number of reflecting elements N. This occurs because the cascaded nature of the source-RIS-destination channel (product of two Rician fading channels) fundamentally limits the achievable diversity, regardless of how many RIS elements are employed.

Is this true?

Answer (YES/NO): NO